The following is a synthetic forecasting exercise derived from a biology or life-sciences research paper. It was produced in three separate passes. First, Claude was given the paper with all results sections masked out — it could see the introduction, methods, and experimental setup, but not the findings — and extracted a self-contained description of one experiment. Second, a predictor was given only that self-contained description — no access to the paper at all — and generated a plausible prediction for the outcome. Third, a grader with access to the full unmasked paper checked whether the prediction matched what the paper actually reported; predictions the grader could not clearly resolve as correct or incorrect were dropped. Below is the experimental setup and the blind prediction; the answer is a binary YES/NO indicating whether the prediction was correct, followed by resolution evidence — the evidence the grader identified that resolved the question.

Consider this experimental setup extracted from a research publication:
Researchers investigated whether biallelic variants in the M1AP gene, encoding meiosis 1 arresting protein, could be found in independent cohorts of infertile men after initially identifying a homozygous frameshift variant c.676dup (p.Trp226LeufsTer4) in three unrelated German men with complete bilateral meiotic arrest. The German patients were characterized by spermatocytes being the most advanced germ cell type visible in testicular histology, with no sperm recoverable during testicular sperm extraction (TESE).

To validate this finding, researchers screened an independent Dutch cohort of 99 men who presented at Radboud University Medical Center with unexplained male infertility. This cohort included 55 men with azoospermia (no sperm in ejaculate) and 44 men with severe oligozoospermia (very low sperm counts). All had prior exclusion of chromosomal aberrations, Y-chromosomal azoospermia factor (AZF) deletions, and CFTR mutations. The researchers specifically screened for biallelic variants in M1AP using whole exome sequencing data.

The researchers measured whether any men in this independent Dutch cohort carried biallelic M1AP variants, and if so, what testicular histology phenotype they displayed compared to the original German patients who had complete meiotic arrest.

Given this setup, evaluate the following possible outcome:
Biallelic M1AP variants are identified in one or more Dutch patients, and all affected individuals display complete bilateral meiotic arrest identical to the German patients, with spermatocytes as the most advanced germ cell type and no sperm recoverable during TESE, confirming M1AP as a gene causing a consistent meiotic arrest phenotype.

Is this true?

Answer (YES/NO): NO